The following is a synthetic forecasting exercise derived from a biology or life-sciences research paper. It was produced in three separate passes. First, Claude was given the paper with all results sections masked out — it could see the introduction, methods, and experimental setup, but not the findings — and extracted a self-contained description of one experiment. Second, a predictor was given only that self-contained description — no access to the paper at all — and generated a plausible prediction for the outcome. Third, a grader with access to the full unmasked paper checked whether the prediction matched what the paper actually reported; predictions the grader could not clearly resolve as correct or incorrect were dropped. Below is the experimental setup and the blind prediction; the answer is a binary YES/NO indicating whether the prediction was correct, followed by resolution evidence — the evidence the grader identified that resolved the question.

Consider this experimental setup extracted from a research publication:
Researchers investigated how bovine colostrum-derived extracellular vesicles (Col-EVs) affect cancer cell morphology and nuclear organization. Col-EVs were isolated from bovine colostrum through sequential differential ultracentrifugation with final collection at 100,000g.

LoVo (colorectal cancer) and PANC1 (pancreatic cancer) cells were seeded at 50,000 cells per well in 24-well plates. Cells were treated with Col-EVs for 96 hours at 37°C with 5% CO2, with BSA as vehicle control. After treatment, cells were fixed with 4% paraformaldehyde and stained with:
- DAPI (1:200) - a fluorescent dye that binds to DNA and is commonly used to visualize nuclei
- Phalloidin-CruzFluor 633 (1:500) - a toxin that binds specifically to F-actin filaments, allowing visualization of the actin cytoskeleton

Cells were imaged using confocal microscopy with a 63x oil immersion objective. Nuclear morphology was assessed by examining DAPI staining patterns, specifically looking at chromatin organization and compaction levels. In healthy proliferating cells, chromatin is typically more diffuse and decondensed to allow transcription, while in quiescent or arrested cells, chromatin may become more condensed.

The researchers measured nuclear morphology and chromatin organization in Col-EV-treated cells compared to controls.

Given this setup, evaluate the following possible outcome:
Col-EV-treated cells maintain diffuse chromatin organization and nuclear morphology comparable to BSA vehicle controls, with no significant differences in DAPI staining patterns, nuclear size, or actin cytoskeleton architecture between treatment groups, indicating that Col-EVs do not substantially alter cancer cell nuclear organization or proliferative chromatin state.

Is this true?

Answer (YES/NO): NO